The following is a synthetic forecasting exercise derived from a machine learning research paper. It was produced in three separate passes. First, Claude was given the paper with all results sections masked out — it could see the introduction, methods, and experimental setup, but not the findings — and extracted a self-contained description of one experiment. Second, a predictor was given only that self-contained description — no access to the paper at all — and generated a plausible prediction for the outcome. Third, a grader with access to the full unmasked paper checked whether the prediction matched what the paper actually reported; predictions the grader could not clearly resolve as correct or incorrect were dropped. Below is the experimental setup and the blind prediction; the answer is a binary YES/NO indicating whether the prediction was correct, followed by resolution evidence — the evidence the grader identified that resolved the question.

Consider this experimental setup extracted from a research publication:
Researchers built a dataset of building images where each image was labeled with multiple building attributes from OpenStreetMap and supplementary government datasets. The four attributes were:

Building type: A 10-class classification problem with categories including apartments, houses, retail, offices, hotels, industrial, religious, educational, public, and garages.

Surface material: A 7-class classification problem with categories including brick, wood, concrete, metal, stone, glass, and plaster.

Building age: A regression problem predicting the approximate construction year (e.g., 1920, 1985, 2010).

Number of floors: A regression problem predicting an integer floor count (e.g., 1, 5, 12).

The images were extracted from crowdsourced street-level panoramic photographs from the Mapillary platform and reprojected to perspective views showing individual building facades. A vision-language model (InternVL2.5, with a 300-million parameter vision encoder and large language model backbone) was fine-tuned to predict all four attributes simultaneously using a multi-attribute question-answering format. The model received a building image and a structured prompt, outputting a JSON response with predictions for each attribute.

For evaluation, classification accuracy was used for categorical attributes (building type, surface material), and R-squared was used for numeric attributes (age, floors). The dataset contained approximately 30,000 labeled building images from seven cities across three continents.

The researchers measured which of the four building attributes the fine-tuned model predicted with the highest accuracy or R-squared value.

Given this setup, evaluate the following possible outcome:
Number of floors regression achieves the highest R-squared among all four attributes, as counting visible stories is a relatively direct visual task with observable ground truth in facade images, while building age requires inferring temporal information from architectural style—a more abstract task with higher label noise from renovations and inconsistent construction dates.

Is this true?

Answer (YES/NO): YES